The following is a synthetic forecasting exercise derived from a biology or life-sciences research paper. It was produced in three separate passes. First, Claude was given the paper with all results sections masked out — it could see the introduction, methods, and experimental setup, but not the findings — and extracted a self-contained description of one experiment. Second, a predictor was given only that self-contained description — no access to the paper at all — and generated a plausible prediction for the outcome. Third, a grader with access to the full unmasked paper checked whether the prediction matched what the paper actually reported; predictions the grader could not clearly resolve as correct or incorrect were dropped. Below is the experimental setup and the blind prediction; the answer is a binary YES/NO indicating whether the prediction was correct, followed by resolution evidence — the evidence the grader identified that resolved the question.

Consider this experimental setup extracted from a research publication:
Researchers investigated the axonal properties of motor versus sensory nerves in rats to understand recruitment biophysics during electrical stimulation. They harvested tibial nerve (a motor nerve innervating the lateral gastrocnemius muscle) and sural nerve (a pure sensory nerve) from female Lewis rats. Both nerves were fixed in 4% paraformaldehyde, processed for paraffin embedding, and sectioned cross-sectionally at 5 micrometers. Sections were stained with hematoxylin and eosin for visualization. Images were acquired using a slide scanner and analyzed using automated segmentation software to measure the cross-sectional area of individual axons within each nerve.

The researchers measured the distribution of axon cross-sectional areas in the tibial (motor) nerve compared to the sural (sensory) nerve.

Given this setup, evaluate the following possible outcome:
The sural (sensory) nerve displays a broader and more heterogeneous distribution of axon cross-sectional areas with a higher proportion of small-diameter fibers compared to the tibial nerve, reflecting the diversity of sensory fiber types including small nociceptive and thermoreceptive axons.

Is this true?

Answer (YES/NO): NO